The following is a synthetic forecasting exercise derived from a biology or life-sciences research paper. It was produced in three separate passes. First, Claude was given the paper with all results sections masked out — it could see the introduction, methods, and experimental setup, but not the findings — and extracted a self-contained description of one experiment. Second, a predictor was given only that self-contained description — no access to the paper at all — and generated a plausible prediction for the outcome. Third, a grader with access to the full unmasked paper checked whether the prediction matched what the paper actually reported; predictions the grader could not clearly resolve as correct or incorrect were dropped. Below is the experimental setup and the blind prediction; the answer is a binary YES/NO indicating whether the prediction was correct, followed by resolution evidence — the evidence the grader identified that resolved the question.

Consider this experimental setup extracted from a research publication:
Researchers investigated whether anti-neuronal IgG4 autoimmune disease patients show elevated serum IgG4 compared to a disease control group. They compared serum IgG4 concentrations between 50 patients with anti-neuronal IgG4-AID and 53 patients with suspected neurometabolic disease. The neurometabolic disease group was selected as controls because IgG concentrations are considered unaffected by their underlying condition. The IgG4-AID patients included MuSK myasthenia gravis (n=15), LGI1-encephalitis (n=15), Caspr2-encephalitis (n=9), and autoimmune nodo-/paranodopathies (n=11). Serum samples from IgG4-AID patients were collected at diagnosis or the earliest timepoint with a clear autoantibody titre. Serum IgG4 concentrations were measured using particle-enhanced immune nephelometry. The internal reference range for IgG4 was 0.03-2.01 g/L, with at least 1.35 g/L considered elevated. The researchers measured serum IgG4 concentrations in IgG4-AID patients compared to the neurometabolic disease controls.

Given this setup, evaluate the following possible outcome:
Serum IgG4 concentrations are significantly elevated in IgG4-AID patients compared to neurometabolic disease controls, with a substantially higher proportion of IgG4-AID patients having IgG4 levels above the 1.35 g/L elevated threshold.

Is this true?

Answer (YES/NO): NO